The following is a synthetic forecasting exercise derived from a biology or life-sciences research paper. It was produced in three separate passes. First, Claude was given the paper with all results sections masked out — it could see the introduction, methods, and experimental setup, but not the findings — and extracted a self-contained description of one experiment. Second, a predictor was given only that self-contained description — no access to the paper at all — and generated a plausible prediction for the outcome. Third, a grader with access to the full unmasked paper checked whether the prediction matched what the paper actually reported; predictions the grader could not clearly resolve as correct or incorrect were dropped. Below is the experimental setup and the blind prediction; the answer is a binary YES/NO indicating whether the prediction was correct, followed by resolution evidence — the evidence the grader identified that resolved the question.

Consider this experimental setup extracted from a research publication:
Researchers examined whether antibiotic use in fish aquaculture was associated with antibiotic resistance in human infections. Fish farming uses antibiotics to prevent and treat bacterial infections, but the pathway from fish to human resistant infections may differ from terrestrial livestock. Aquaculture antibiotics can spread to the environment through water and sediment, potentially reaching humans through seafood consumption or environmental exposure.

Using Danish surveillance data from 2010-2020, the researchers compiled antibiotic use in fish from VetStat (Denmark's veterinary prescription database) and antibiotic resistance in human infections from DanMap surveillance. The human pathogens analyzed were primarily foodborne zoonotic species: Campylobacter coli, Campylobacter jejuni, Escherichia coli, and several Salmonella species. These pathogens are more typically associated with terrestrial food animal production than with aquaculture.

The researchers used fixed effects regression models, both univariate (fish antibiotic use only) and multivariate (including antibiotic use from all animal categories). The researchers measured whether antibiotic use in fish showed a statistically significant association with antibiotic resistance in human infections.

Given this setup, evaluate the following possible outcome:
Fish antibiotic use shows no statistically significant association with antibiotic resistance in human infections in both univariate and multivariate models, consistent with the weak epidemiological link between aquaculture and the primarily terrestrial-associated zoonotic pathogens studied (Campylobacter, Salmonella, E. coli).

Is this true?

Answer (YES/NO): NO